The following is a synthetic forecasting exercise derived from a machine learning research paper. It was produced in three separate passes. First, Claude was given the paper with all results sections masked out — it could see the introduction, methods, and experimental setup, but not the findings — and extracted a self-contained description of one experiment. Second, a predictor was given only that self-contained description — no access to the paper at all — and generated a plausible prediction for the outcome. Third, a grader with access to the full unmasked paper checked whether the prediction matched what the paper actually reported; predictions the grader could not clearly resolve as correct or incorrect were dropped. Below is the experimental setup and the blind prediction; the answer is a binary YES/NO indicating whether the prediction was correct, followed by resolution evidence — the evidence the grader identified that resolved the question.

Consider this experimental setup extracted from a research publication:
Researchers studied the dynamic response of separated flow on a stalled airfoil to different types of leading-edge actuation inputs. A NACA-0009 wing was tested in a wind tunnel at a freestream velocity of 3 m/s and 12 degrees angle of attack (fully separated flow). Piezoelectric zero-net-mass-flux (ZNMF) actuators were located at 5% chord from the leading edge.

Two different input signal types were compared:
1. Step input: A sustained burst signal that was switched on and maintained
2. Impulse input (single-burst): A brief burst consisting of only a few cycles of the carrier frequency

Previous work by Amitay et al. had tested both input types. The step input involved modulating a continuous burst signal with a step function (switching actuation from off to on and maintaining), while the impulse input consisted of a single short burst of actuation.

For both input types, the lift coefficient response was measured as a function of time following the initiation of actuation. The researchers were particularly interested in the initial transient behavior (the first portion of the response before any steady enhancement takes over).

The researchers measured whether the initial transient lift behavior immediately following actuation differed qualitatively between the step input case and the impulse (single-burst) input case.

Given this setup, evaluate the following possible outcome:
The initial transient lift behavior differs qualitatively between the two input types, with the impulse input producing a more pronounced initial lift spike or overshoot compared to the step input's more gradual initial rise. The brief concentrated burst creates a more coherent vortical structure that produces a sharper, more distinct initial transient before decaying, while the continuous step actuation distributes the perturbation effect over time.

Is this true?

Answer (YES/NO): NO